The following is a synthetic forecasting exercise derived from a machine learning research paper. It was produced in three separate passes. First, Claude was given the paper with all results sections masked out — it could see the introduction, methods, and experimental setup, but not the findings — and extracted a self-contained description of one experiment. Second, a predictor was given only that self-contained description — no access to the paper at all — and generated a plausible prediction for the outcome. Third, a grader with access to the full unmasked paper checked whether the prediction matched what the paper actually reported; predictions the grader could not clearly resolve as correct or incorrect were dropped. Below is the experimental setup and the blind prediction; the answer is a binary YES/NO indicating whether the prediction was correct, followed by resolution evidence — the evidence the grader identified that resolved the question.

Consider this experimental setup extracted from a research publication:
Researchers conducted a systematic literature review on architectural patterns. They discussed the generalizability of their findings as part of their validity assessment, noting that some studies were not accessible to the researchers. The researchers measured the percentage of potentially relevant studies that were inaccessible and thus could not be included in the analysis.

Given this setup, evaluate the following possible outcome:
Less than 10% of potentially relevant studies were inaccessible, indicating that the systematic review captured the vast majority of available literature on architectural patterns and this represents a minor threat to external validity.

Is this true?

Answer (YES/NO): YES